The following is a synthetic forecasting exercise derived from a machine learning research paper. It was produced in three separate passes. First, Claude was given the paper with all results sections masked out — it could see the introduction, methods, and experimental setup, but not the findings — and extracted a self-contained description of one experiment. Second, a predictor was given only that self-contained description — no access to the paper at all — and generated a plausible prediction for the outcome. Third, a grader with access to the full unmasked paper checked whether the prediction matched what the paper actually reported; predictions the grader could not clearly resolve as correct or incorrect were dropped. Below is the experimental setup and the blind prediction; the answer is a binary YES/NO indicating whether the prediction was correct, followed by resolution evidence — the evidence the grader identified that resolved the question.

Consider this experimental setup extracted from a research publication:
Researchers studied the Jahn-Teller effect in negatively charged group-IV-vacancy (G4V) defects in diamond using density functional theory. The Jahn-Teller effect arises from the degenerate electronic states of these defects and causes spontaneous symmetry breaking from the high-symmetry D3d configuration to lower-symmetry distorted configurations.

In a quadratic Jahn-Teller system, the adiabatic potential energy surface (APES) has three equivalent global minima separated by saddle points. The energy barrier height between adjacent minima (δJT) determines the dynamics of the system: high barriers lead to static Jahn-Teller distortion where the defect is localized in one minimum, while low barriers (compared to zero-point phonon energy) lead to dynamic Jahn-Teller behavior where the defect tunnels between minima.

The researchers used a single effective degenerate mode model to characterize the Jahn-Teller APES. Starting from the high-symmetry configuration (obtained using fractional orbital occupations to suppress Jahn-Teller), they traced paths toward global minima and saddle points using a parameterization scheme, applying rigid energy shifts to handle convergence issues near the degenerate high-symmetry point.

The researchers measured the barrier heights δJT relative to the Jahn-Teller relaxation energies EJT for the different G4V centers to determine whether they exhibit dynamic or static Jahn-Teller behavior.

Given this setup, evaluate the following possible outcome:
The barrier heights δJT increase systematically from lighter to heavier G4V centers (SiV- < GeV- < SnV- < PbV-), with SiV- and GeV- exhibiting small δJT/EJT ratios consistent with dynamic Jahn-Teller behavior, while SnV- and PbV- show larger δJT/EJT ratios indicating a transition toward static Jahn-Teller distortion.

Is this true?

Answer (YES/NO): NO